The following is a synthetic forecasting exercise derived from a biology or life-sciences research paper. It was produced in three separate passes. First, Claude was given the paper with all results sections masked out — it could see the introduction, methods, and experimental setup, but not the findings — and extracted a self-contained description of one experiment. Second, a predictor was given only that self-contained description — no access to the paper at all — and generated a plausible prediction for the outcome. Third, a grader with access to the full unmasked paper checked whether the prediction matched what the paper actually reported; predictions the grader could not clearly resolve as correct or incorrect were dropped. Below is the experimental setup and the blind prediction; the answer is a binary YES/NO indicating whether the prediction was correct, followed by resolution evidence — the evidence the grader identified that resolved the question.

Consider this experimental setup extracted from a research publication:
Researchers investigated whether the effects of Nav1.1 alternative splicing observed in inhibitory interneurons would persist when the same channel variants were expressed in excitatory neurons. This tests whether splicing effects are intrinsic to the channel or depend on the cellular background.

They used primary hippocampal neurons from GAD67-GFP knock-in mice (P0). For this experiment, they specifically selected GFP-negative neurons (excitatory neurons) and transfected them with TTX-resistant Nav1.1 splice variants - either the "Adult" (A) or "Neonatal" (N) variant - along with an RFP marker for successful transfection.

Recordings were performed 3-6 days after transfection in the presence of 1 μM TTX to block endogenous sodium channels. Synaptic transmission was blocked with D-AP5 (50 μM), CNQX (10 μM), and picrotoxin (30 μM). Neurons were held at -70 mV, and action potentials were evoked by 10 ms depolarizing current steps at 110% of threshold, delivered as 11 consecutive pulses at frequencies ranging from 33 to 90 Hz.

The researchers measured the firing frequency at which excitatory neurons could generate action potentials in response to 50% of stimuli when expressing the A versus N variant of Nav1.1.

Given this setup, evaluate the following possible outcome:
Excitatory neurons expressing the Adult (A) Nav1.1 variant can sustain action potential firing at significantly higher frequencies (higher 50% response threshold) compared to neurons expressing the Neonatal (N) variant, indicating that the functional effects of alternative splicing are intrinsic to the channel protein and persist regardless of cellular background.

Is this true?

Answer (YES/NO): NO